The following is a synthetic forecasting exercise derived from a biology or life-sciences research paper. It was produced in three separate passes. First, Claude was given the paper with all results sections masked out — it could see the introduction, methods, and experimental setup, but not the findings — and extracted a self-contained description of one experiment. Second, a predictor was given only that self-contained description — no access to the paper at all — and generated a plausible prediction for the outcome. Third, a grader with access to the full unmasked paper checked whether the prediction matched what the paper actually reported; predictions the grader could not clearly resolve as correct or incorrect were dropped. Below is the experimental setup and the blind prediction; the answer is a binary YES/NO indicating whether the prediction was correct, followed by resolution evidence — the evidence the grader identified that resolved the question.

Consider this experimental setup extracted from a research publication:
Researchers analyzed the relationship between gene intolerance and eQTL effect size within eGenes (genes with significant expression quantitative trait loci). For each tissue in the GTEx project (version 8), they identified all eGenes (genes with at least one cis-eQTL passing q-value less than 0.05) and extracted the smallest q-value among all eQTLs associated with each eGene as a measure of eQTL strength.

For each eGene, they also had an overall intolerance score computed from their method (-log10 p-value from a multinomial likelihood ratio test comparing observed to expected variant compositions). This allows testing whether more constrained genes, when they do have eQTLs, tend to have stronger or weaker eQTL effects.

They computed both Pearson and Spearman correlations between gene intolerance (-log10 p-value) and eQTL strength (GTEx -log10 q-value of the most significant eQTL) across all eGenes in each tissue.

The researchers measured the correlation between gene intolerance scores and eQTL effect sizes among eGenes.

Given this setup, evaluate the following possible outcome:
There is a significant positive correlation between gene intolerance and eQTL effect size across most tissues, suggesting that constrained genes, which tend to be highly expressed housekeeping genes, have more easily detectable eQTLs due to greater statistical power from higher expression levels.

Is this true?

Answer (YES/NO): NO